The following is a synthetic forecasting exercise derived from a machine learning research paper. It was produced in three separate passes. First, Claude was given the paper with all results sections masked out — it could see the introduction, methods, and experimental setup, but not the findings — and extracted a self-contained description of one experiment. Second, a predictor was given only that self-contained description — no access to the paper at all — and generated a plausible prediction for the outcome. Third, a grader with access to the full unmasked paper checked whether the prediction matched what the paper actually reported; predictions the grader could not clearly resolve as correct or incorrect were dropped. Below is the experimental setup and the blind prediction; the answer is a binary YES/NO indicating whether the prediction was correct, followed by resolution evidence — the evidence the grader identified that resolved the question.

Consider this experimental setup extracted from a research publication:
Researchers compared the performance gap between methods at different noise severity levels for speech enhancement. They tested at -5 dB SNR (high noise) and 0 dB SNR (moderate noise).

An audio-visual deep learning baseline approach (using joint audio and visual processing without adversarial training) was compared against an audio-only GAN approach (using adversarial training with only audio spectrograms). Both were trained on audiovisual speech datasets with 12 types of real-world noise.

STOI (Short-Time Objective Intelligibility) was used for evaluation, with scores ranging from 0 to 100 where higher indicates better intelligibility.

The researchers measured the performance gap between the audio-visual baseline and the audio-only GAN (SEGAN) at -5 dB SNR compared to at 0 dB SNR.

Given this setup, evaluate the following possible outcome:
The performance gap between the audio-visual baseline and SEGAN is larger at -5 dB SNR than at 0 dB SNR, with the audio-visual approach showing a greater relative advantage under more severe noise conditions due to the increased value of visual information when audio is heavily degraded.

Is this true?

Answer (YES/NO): YES